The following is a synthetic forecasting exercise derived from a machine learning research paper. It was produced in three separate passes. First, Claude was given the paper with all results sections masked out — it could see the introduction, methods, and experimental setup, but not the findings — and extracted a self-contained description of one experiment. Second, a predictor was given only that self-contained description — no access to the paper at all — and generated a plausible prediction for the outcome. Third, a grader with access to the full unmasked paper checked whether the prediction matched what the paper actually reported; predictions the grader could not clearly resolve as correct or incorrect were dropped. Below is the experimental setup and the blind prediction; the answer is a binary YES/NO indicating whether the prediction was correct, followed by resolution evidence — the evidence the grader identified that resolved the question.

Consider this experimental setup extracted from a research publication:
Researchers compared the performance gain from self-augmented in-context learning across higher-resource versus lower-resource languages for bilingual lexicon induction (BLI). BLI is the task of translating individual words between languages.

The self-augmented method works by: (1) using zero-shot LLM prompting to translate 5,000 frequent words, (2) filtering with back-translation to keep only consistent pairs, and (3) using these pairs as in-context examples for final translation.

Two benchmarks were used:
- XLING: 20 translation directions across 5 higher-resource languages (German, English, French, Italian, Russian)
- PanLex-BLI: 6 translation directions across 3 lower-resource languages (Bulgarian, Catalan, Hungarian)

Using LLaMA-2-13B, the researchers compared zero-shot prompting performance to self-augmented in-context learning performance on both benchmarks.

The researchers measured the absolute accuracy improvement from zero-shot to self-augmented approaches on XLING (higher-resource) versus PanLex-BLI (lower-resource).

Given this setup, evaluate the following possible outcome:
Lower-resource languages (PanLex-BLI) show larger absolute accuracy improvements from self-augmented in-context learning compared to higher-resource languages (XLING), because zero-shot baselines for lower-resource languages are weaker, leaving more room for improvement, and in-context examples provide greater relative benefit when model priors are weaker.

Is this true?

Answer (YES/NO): YES